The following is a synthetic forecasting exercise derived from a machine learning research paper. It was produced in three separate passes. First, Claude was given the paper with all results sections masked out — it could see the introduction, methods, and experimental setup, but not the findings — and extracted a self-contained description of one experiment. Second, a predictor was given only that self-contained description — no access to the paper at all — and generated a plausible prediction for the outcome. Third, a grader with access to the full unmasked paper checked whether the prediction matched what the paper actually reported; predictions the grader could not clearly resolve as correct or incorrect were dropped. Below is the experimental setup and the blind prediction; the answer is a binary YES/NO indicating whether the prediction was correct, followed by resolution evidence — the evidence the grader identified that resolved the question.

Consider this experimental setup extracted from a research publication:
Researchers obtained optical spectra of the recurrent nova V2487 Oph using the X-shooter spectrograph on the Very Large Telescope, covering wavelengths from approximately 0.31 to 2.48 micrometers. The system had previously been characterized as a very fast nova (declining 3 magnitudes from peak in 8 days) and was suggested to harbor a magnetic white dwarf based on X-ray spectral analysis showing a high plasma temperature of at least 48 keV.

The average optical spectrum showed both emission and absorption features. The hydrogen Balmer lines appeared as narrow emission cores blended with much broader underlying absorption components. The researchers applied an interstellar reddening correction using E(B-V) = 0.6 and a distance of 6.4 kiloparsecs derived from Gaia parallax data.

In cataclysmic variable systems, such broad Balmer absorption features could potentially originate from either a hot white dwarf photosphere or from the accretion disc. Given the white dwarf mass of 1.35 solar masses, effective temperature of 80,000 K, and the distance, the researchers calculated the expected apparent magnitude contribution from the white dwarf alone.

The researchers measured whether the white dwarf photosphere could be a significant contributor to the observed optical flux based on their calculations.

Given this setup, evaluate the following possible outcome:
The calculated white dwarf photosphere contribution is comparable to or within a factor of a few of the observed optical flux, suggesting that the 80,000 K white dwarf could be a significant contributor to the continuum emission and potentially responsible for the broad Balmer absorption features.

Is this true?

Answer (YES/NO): NO